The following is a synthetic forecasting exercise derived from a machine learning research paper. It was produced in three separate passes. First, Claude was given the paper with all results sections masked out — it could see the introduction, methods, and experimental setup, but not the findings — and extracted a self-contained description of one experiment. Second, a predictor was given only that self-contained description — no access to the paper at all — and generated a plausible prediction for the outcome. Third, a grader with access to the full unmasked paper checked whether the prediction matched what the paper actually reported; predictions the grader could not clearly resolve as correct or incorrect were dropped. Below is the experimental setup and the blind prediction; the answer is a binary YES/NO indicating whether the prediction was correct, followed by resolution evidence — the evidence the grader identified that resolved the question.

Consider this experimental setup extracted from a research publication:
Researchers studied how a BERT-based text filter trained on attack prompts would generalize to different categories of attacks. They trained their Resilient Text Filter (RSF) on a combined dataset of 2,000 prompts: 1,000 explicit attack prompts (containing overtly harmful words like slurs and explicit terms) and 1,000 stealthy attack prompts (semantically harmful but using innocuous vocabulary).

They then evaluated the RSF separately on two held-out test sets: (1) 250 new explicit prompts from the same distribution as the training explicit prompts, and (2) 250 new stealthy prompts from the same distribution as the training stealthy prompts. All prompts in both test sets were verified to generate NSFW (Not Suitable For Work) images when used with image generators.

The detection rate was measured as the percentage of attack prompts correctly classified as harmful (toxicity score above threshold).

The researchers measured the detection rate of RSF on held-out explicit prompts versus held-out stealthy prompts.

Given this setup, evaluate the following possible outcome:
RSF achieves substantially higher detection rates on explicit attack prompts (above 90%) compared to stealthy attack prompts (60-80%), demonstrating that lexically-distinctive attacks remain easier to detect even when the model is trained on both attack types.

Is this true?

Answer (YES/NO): NO